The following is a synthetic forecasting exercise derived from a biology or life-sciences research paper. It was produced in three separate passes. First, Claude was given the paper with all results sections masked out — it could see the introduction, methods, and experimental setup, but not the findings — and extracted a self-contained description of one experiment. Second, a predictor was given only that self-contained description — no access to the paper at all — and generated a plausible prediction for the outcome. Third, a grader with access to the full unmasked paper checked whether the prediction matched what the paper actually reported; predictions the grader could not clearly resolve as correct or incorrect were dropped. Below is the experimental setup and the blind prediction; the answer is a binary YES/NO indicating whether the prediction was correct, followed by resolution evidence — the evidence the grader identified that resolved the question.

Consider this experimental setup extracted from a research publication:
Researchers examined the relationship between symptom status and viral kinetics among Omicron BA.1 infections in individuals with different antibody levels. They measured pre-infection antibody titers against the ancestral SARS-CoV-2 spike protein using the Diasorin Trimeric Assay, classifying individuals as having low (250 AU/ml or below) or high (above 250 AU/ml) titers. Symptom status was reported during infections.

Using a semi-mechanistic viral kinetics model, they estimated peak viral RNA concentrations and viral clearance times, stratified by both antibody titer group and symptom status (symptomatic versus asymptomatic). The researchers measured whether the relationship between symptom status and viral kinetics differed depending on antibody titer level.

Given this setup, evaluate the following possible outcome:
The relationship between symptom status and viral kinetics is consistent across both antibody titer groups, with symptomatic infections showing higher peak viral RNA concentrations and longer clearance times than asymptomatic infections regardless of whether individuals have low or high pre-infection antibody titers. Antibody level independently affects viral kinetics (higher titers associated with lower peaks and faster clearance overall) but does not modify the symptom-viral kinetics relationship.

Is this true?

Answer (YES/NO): NO